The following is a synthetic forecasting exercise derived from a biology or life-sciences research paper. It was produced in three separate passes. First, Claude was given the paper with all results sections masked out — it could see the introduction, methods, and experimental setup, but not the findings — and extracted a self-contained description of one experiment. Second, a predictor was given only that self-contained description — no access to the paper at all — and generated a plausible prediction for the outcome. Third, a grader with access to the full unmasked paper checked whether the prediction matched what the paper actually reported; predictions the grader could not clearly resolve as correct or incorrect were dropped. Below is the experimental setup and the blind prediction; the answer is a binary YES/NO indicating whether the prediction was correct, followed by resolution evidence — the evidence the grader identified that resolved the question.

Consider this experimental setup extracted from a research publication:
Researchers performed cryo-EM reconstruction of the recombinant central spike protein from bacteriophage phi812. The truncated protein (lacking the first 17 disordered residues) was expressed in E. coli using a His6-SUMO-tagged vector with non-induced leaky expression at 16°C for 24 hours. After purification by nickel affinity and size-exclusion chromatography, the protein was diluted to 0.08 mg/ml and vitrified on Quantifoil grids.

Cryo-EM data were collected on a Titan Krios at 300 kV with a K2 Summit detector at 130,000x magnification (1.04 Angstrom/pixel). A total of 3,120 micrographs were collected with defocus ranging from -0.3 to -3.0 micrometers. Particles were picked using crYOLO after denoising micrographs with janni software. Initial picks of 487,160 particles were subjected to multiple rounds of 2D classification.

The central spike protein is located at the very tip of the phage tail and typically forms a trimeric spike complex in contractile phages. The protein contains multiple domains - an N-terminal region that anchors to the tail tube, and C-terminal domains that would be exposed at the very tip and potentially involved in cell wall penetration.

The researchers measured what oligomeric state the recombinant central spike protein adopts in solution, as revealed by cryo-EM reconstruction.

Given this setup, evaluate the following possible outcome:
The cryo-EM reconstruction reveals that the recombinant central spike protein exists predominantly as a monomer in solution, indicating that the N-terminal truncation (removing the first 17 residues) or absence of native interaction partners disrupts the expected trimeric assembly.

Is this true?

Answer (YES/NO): NO